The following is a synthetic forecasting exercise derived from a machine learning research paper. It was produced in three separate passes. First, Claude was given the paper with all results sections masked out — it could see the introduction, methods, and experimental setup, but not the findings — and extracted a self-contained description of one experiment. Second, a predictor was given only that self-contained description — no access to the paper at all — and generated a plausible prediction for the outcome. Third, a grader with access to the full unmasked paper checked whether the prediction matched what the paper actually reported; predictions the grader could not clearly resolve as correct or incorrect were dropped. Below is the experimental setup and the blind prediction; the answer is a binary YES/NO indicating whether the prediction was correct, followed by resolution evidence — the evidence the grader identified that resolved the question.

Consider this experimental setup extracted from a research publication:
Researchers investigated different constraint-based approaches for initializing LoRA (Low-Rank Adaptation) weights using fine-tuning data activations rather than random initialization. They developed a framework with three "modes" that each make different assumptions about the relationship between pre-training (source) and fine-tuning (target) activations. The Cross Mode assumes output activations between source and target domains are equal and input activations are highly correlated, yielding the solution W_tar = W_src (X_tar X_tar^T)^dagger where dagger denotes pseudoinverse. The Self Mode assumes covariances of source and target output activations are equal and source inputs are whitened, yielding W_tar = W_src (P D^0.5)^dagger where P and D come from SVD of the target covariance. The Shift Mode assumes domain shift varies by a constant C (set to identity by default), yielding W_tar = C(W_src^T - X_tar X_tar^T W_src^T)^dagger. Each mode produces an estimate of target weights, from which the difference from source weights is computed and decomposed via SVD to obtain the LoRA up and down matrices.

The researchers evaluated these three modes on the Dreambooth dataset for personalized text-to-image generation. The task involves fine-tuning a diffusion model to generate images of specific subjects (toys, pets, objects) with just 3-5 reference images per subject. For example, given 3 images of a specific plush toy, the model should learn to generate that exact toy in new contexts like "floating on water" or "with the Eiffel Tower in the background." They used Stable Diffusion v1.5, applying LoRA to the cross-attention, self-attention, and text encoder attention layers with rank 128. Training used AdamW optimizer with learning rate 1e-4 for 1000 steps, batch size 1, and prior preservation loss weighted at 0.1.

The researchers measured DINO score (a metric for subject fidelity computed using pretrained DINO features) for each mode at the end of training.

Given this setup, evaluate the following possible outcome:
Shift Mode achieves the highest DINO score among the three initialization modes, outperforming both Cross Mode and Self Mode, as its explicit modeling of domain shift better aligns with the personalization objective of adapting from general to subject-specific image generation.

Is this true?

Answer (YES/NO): NO